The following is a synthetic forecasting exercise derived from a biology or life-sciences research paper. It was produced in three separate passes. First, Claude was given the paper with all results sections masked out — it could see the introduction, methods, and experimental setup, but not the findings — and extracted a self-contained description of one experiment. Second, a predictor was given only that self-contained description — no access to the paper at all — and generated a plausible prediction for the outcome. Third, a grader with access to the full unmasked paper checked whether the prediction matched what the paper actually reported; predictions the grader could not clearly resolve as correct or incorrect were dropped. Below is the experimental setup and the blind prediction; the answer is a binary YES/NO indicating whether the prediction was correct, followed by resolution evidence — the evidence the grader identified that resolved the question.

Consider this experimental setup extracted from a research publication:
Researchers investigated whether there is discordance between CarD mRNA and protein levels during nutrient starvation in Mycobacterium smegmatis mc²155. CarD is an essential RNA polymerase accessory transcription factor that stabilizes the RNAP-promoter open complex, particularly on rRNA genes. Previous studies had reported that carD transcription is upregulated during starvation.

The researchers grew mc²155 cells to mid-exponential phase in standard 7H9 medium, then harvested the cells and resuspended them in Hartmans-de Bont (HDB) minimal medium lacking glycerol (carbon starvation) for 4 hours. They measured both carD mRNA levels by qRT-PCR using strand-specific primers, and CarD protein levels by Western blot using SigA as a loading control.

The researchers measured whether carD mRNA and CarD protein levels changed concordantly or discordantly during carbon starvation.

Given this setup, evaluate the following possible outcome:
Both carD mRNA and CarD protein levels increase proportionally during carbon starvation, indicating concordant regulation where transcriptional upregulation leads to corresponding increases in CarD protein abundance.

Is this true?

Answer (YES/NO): NO